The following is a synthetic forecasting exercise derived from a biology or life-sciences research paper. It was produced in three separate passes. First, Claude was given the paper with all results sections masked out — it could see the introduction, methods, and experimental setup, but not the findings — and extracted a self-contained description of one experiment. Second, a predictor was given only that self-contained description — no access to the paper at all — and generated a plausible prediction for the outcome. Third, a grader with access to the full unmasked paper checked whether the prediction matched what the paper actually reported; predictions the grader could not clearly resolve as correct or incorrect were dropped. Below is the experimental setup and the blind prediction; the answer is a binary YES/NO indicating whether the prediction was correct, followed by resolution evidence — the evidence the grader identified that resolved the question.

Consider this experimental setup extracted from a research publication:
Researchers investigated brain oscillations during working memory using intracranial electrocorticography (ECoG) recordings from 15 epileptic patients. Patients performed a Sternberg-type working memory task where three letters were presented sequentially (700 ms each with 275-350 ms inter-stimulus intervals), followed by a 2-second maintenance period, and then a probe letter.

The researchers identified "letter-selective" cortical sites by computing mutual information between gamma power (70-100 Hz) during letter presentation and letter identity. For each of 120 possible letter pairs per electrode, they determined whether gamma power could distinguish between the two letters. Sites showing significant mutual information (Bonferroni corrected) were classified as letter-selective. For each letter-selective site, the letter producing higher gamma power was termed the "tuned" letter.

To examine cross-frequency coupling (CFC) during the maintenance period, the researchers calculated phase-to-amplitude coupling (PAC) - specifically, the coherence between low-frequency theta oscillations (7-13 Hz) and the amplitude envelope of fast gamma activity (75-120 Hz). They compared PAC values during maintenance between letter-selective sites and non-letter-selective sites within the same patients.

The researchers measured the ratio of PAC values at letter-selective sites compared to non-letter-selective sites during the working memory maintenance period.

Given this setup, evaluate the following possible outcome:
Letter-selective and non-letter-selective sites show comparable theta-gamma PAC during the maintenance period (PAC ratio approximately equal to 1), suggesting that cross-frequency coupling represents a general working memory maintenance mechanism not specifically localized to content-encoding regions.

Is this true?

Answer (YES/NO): NO